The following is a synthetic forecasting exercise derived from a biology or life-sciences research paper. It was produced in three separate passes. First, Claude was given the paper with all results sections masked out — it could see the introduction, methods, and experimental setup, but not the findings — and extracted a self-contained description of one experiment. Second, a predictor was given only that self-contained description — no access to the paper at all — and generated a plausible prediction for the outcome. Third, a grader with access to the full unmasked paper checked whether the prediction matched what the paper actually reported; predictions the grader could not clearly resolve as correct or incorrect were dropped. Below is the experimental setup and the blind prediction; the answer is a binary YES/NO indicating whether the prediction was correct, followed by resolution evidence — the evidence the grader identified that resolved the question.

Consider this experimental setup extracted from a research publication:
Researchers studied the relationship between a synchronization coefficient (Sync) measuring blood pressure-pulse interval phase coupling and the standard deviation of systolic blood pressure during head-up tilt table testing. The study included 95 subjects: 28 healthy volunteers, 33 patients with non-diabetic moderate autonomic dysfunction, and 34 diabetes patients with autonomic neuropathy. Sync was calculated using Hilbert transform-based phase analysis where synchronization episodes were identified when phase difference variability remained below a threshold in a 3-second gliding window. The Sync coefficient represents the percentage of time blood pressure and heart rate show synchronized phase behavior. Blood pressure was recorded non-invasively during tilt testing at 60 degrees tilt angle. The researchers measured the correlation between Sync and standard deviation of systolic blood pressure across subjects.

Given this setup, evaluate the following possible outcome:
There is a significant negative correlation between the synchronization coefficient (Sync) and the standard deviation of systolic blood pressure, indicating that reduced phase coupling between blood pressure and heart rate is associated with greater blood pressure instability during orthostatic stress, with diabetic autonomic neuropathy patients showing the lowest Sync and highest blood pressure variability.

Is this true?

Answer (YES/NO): NO